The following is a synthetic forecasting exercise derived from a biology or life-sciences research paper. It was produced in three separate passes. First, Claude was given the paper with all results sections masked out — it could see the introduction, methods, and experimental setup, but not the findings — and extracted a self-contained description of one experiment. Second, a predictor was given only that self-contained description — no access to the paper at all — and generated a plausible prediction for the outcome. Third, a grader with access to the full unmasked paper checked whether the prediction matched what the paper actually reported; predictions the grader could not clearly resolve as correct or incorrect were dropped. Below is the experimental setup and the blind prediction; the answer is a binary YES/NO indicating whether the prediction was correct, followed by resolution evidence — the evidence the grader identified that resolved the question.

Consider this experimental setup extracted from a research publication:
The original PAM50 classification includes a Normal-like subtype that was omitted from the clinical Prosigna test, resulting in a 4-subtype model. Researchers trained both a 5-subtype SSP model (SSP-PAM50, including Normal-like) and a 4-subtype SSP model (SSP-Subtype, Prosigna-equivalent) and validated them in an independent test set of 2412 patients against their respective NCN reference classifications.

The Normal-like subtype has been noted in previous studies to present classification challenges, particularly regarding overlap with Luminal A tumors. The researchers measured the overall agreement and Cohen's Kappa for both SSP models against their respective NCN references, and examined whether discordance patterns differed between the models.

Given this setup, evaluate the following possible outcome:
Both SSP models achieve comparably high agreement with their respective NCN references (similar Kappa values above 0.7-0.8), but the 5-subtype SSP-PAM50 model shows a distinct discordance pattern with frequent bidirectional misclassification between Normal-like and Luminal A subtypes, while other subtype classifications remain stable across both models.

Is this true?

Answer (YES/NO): NO